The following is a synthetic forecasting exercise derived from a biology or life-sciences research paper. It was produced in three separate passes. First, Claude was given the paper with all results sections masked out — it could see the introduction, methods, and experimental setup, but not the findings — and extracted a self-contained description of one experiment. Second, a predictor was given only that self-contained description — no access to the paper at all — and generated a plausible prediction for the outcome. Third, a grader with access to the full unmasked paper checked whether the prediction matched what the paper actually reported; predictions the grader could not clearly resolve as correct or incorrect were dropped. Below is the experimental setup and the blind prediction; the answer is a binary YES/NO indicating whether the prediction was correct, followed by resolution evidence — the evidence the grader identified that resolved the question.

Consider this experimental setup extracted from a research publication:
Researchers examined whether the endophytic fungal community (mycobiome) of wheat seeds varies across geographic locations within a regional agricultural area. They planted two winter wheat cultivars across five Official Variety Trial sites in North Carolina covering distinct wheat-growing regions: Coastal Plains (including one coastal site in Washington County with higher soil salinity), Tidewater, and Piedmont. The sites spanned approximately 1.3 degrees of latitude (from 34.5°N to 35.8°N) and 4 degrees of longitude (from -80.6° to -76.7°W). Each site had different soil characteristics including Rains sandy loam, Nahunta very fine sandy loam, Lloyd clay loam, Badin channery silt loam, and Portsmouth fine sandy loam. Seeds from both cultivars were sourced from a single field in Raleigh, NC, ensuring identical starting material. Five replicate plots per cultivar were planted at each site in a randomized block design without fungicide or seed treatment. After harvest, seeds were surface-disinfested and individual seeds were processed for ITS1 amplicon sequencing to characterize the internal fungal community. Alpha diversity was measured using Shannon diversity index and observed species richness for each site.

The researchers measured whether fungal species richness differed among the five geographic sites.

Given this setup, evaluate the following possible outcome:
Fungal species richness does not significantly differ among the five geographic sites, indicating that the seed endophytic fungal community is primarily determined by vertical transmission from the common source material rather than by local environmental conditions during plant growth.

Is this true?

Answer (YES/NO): NO